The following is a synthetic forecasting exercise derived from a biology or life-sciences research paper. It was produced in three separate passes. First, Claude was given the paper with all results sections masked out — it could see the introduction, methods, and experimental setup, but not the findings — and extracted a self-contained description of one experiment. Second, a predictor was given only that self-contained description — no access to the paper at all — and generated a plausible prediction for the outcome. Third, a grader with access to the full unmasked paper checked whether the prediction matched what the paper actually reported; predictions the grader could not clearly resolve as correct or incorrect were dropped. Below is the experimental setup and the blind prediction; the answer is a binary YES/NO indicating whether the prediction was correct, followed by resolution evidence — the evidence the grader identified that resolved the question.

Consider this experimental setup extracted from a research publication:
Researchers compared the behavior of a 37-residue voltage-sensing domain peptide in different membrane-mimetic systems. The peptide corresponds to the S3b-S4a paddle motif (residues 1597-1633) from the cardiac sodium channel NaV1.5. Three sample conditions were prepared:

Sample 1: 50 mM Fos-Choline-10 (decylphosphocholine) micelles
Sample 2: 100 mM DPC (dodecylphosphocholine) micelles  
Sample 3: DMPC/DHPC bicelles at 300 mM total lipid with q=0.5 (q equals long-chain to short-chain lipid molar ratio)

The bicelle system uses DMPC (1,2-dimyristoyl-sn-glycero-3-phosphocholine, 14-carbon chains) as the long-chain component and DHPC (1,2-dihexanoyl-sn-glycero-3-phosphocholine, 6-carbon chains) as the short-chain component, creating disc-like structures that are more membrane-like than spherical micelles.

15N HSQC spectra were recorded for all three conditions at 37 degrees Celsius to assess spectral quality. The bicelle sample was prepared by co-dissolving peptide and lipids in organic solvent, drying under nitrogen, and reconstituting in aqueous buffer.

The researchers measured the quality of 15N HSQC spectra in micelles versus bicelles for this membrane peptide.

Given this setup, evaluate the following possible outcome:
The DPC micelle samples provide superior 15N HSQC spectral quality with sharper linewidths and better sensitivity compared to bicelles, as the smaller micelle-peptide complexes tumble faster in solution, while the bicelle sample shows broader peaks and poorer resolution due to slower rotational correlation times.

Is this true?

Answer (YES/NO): NO